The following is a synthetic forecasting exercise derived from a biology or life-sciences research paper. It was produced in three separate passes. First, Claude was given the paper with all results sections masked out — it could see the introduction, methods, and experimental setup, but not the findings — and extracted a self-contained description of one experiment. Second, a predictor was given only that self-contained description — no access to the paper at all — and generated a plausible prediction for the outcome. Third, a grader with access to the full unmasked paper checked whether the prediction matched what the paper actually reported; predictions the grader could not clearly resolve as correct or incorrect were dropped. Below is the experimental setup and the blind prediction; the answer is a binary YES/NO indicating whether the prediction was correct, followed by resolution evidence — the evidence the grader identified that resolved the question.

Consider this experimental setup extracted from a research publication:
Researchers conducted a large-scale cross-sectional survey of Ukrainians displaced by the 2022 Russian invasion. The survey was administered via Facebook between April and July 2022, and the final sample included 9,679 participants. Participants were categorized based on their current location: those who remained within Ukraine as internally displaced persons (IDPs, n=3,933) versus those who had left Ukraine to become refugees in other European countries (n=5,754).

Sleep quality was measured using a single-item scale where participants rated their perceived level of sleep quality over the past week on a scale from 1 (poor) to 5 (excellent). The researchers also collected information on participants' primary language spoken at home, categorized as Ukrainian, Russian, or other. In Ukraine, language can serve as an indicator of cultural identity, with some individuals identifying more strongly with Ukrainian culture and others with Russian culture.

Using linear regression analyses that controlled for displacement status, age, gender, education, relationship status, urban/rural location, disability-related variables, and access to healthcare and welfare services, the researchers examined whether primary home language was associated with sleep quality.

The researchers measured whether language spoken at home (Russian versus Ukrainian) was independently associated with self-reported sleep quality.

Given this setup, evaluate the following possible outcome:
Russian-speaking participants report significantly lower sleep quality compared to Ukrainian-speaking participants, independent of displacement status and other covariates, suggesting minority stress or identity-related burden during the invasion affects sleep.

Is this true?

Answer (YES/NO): YES